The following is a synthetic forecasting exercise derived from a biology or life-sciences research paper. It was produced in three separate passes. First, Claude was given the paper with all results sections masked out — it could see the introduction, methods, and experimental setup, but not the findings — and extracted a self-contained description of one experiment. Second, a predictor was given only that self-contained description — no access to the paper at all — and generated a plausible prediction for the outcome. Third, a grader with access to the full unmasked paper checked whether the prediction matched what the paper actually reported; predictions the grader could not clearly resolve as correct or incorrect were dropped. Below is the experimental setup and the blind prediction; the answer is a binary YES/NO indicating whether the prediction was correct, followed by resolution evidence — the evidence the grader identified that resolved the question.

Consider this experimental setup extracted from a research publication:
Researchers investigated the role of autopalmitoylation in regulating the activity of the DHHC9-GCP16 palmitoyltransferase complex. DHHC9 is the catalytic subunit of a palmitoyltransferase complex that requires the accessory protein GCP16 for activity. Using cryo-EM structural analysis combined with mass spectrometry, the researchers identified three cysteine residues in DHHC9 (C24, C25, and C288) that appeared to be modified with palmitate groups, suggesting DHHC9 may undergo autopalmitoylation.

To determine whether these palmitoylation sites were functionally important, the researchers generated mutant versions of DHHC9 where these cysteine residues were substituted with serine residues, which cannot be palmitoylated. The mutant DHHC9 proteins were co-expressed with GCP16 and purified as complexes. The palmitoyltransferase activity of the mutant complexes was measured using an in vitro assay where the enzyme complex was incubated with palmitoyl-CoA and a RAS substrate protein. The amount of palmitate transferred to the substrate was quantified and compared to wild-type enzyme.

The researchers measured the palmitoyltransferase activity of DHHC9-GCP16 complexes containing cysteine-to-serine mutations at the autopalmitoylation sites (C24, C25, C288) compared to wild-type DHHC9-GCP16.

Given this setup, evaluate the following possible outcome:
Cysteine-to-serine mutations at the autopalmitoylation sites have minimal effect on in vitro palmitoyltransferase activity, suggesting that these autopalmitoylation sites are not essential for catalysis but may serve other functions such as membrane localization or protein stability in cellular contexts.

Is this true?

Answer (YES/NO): NO